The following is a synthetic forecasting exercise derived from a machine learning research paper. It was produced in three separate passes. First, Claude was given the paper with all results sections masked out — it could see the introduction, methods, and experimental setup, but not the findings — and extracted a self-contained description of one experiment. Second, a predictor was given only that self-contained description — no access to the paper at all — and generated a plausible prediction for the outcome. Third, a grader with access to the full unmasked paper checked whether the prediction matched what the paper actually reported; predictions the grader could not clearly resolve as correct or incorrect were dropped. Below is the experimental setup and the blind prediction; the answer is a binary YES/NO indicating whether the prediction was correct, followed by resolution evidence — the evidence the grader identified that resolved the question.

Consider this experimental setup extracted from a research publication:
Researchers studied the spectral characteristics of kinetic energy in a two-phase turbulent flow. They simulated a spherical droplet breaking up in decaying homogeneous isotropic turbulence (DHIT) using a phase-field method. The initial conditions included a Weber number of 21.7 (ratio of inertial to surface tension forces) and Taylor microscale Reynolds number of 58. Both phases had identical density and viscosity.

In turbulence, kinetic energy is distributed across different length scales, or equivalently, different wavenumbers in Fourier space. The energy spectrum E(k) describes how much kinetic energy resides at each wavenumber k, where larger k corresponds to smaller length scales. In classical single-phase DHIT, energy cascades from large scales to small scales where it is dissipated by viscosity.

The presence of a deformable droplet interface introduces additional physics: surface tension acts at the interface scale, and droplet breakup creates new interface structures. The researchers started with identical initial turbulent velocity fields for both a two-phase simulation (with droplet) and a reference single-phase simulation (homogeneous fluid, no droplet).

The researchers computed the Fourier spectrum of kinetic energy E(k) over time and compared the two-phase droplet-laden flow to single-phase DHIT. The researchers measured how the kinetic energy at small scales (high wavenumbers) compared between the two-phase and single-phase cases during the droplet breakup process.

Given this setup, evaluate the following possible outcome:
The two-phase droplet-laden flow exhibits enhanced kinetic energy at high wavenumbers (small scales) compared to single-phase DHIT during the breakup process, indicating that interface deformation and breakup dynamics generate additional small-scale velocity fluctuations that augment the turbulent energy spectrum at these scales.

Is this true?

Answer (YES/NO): YES